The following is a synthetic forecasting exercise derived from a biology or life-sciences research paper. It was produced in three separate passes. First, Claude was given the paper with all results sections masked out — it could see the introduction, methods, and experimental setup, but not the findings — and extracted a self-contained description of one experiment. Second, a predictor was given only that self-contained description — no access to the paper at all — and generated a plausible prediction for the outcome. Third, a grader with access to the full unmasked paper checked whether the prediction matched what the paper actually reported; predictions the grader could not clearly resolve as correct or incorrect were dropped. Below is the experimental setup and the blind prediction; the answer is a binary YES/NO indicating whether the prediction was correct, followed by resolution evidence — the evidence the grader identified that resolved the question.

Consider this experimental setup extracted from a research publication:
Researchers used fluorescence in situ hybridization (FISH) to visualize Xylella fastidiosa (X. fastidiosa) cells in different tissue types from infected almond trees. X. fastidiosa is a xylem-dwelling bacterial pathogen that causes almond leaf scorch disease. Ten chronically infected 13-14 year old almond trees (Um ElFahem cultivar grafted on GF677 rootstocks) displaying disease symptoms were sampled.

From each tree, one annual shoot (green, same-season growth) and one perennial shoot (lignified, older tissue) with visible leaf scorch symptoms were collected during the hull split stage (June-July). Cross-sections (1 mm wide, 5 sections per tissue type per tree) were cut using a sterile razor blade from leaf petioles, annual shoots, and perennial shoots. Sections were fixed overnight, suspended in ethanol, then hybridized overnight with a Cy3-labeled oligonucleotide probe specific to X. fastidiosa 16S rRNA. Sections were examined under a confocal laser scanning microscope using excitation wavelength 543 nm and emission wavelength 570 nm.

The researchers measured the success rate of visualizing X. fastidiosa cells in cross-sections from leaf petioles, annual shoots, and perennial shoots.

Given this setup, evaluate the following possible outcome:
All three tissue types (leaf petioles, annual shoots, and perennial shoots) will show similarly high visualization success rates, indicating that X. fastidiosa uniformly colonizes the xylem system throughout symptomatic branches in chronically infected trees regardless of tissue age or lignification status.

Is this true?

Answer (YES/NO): NO